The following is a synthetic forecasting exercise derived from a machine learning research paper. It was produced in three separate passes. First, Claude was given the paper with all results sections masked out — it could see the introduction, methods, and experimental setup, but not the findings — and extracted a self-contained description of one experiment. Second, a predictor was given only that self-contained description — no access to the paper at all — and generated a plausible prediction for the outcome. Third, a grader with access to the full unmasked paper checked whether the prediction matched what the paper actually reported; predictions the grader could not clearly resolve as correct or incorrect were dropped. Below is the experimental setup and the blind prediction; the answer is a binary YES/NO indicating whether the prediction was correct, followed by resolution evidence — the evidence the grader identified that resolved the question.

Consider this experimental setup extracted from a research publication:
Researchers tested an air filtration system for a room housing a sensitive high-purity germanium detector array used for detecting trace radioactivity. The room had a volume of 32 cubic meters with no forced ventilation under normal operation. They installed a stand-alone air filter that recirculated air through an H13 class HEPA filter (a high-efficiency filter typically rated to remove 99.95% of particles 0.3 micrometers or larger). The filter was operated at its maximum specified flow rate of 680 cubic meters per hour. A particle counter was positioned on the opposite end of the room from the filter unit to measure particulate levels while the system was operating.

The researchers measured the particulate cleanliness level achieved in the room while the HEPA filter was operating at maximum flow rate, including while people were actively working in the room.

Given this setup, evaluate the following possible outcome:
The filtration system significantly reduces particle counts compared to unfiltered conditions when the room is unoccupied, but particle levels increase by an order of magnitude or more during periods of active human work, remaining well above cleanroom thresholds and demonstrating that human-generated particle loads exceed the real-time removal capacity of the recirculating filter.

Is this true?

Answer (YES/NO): NO